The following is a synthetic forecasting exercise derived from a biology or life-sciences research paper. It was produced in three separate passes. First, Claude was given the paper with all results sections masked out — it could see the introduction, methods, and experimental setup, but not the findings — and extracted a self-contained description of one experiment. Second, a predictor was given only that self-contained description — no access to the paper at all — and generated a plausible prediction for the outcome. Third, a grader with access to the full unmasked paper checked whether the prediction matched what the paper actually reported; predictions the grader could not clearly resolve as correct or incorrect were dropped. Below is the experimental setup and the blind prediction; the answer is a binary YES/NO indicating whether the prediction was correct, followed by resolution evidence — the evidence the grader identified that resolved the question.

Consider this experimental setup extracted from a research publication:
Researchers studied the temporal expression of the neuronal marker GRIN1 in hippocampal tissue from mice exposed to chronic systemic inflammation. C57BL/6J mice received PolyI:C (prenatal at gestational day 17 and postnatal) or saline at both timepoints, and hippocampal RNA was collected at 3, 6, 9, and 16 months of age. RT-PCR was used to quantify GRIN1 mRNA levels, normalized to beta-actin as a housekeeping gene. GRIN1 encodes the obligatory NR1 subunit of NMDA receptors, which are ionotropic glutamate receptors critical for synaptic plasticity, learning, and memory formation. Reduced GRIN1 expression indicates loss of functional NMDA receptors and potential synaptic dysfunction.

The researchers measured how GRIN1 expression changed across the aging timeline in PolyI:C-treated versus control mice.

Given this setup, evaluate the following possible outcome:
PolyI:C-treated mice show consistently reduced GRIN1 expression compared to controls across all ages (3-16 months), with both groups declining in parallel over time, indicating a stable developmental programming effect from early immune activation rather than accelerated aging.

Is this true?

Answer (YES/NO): NO